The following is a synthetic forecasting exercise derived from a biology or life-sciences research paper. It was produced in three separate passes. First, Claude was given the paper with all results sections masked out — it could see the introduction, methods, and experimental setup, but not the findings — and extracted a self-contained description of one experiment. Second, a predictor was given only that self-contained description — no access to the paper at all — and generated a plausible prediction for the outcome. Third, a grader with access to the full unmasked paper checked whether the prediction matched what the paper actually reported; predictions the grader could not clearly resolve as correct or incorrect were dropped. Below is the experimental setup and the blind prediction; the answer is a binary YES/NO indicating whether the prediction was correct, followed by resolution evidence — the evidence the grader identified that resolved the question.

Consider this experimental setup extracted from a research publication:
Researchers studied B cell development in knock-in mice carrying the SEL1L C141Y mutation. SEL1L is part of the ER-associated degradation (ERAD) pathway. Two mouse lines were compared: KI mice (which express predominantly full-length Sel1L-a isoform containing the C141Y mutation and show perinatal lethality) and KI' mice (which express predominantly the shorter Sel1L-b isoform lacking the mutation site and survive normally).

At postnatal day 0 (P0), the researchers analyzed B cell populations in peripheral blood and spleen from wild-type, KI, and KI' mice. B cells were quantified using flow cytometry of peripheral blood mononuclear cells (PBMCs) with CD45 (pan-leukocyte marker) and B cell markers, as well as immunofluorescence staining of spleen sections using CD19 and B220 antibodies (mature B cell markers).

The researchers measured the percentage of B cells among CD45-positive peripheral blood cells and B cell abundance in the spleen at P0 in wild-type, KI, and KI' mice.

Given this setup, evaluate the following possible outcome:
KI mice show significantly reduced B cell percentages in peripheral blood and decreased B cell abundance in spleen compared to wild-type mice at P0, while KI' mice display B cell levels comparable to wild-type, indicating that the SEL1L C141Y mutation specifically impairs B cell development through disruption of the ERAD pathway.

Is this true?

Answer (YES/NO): YES